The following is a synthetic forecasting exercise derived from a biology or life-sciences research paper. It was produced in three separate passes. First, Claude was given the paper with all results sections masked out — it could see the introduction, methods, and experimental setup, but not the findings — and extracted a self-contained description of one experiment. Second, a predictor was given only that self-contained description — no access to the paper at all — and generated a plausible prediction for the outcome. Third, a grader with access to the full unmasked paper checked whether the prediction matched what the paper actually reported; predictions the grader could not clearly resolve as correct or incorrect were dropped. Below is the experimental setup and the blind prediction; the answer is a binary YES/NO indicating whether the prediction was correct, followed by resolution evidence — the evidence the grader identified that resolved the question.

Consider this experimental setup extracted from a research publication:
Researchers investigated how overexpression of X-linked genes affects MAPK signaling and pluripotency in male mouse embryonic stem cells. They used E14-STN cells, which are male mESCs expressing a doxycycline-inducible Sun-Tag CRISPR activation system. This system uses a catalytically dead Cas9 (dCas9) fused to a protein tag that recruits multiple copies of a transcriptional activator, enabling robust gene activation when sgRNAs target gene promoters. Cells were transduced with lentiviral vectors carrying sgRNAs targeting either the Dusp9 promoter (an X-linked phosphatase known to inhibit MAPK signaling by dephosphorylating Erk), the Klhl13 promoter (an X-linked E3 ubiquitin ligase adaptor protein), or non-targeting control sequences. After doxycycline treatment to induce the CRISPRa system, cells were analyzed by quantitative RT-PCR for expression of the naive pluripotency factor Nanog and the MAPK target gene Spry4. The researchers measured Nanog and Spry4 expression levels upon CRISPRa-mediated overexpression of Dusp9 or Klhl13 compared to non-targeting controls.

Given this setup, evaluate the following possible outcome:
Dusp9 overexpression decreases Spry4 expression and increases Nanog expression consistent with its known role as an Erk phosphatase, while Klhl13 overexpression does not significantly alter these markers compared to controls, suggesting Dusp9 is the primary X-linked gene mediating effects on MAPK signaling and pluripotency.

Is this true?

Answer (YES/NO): YES